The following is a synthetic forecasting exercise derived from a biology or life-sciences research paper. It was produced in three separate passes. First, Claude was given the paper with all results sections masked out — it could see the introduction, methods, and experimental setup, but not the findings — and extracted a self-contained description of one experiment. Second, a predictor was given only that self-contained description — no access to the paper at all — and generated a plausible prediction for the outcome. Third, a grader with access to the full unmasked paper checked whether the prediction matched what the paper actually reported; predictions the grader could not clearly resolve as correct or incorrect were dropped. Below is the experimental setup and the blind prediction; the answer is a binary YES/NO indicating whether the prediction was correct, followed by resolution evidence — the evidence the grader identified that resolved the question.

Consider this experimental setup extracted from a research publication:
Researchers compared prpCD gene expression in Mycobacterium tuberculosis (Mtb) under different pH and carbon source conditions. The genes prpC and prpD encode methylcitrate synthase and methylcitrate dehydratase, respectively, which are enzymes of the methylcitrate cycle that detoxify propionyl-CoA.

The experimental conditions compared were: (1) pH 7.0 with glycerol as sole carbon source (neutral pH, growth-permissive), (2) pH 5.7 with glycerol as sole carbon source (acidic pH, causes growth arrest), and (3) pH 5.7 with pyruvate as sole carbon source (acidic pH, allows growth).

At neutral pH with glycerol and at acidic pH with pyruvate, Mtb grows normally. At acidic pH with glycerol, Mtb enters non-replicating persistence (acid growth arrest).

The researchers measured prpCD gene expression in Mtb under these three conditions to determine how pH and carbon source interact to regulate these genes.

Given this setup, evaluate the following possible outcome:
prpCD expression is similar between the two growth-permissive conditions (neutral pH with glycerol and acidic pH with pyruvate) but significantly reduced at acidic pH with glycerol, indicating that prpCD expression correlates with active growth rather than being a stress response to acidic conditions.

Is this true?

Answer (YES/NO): NO